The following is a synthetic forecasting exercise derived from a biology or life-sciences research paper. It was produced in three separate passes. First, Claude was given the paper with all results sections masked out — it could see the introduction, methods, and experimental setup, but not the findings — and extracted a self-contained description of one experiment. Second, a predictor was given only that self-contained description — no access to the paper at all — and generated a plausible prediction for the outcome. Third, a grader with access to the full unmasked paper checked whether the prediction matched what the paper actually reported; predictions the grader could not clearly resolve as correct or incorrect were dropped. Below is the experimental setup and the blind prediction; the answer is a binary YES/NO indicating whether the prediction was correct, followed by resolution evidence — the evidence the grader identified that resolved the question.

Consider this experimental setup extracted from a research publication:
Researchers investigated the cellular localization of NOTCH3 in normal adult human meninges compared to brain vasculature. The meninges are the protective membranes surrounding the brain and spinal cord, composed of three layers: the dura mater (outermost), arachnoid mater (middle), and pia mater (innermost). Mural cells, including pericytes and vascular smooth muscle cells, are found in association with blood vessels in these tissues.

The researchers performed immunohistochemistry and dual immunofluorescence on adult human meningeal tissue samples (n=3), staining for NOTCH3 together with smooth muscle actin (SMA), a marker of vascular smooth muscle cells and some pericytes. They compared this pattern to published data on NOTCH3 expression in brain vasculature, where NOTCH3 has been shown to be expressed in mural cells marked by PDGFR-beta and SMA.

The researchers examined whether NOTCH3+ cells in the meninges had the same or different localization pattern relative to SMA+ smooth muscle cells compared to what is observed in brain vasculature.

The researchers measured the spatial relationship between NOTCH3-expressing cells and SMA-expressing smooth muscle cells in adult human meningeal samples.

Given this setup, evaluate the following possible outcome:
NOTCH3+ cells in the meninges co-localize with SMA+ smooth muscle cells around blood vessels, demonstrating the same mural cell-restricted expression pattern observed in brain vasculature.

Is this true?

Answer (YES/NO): NO